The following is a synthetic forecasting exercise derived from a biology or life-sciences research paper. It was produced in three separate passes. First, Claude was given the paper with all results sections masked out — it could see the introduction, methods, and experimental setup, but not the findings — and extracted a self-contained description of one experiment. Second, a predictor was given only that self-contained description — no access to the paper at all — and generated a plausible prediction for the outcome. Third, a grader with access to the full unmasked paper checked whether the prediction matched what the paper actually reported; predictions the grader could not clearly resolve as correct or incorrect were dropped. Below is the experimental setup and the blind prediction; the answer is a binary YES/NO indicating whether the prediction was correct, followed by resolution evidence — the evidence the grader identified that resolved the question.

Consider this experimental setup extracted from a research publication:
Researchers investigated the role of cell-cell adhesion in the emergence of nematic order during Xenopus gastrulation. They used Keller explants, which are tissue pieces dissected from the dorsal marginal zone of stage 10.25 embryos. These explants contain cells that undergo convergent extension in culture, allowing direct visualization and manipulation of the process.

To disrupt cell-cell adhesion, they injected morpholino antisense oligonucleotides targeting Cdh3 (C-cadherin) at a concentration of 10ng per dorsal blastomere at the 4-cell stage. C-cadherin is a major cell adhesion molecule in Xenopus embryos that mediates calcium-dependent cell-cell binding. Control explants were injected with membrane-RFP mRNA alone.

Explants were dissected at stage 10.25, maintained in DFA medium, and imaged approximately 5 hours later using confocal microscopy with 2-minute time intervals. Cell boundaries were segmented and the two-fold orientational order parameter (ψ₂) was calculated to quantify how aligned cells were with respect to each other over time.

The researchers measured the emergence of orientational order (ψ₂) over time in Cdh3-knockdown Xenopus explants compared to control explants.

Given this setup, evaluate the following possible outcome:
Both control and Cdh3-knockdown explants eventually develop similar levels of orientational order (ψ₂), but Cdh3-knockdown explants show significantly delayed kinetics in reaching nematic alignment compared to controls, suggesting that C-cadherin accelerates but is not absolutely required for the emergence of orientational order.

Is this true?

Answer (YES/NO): NO